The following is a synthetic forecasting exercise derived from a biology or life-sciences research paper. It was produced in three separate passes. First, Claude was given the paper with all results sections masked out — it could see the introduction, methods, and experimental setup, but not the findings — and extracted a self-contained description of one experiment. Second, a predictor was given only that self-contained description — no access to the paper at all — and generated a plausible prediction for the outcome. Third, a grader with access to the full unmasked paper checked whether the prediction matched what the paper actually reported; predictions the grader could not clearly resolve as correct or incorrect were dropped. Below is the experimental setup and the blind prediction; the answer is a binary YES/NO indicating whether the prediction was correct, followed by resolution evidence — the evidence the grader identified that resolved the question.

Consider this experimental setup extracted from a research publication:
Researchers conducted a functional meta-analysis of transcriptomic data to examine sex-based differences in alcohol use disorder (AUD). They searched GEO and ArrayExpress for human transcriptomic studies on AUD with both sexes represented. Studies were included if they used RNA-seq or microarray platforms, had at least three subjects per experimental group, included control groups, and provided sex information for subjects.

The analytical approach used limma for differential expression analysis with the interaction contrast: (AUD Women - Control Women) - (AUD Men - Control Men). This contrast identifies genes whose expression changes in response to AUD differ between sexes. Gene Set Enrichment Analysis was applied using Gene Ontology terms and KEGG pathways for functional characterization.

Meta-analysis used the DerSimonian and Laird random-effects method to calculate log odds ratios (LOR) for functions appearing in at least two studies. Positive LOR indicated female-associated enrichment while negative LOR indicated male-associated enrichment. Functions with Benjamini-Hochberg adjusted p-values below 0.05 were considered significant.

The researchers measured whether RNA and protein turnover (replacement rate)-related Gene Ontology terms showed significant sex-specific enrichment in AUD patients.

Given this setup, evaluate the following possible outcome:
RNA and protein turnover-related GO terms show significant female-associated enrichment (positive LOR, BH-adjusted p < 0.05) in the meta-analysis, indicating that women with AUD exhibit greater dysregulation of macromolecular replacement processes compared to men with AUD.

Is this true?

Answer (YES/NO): YES